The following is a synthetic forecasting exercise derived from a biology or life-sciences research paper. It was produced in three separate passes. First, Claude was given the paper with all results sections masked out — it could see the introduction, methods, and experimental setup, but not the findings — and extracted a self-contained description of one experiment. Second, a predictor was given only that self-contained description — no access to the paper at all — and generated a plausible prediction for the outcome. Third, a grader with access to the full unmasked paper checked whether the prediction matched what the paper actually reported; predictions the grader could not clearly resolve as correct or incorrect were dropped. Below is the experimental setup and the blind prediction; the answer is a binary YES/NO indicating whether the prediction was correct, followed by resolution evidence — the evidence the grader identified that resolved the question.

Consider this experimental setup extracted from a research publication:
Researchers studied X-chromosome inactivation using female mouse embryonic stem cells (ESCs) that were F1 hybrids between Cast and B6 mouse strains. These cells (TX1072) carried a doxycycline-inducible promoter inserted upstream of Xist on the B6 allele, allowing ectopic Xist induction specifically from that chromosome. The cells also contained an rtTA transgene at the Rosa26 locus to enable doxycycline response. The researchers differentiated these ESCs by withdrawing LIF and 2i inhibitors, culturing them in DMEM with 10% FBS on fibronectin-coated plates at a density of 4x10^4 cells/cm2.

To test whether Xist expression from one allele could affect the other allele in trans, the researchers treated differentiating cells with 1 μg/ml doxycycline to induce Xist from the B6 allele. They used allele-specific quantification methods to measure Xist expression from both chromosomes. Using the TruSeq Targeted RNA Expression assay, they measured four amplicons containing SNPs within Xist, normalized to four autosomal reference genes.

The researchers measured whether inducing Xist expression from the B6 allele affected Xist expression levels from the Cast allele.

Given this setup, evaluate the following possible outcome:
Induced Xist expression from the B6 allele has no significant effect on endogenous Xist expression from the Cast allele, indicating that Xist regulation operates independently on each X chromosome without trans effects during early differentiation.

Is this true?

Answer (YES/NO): NO